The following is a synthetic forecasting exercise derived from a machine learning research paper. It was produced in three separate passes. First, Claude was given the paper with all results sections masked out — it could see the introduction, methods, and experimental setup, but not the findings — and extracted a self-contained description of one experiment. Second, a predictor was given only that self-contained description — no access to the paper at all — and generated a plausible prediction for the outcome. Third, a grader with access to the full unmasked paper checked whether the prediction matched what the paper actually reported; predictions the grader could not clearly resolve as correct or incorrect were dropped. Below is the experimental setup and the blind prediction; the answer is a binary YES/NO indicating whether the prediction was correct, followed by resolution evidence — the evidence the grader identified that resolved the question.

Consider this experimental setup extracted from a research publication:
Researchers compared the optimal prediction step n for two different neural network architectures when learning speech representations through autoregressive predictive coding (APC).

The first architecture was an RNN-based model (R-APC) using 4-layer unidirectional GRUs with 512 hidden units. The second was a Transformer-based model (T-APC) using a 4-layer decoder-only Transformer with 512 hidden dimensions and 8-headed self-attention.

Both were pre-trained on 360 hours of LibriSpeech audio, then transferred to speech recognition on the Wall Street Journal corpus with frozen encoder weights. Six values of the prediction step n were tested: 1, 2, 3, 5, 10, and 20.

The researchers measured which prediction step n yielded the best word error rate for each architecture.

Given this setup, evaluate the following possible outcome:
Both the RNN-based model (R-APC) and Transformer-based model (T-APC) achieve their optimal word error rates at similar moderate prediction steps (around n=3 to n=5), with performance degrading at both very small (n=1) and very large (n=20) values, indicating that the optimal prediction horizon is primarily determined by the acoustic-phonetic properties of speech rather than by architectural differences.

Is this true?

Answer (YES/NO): NO